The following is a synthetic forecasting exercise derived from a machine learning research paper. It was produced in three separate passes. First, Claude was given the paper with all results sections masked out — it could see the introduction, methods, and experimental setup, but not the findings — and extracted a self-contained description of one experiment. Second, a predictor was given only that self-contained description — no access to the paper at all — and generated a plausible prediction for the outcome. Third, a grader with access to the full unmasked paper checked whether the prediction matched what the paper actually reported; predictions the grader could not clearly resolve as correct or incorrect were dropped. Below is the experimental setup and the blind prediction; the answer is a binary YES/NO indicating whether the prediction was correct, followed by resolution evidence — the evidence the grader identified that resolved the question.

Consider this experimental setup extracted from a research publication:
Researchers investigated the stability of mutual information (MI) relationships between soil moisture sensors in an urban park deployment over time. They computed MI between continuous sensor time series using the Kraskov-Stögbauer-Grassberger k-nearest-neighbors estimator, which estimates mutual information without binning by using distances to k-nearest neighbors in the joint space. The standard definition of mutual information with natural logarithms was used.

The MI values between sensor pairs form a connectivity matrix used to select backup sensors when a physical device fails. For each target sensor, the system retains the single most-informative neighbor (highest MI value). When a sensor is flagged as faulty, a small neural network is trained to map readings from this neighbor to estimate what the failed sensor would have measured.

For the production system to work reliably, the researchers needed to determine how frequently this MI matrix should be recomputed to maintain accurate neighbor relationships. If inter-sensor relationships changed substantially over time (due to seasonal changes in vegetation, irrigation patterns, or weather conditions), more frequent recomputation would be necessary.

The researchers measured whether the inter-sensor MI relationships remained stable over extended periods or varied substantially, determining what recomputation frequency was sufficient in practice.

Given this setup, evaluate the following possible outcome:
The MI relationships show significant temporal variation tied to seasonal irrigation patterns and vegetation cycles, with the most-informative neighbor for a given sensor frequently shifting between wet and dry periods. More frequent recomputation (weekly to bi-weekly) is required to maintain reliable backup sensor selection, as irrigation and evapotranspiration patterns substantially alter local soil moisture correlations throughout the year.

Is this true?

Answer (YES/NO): NO